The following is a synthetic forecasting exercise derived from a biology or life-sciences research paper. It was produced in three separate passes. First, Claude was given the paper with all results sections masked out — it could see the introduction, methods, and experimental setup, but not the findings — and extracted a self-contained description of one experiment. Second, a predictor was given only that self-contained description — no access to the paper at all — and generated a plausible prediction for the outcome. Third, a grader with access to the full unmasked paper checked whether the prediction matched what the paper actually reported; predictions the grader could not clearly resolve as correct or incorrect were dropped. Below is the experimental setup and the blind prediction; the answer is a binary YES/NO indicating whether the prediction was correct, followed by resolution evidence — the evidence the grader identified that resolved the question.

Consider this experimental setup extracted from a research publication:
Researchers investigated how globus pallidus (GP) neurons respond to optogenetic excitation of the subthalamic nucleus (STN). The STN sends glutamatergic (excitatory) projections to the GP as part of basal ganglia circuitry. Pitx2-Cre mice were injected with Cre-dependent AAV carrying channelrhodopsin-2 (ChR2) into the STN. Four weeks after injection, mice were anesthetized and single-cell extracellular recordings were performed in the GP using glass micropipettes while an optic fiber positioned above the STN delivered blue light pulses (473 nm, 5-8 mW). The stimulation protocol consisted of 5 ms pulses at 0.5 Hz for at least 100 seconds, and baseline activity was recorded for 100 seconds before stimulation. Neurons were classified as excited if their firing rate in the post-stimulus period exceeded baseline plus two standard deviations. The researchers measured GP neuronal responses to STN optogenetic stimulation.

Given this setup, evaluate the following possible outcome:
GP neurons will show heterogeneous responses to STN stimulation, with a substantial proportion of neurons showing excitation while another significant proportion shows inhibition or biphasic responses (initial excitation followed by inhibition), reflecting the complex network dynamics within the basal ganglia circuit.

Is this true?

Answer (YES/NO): NO